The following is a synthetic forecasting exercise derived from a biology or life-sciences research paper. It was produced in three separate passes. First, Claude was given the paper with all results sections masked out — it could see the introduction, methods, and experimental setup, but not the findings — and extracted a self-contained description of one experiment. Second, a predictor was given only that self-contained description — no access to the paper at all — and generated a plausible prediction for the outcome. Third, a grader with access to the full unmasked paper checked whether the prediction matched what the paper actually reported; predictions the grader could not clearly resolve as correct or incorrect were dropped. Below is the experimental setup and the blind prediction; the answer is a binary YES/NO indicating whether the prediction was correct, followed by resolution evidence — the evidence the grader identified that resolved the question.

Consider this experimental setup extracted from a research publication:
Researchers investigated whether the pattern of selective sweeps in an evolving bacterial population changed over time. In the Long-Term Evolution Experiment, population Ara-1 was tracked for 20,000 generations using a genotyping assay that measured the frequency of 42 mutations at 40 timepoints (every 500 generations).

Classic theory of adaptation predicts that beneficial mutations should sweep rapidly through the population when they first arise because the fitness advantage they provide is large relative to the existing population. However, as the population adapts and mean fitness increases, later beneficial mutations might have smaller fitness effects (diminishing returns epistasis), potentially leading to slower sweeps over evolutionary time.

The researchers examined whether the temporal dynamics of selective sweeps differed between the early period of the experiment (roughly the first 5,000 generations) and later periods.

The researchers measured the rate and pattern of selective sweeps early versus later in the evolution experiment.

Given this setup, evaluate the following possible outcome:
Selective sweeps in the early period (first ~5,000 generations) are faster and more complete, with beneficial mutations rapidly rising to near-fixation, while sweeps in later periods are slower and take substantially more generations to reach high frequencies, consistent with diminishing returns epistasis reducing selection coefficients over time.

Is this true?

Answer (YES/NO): NO